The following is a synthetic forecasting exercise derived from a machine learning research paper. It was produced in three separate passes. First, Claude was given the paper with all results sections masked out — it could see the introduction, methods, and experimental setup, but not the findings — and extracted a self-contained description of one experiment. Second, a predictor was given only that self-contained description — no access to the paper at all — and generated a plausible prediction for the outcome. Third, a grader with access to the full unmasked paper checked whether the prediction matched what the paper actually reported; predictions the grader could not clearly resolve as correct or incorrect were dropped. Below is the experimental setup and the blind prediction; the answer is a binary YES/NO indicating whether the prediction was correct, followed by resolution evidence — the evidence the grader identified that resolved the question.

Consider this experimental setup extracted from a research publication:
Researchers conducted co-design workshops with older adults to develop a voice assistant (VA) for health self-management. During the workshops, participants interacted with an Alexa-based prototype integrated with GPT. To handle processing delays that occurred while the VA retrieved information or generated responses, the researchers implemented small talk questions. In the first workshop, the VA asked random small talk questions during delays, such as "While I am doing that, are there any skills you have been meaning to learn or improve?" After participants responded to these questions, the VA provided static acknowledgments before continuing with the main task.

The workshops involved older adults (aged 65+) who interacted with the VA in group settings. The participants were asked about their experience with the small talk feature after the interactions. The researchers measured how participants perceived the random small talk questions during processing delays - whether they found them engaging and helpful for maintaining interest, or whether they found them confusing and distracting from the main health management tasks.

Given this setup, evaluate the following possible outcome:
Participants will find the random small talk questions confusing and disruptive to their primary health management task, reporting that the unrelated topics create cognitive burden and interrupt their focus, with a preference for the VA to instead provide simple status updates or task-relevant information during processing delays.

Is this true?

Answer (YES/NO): YES